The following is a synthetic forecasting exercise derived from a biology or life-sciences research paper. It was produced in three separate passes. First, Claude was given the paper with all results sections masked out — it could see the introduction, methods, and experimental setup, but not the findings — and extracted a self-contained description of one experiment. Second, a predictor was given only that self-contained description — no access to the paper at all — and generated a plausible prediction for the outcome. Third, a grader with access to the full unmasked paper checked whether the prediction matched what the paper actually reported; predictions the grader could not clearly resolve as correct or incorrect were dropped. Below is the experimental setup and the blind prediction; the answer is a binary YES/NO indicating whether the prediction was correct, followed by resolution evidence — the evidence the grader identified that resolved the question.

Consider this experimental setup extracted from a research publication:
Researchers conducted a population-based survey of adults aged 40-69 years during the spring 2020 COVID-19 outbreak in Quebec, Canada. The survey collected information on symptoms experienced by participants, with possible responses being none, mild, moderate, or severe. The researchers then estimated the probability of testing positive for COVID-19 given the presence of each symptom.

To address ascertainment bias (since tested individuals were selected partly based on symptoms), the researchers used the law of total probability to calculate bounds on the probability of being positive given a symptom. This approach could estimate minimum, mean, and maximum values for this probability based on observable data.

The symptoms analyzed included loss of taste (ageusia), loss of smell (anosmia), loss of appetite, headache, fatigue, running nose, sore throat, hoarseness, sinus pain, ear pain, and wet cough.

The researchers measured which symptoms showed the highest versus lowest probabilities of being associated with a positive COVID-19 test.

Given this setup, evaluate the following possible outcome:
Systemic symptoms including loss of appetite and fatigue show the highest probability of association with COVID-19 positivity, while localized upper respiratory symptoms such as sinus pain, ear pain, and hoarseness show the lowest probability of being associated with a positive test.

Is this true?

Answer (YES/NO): NO